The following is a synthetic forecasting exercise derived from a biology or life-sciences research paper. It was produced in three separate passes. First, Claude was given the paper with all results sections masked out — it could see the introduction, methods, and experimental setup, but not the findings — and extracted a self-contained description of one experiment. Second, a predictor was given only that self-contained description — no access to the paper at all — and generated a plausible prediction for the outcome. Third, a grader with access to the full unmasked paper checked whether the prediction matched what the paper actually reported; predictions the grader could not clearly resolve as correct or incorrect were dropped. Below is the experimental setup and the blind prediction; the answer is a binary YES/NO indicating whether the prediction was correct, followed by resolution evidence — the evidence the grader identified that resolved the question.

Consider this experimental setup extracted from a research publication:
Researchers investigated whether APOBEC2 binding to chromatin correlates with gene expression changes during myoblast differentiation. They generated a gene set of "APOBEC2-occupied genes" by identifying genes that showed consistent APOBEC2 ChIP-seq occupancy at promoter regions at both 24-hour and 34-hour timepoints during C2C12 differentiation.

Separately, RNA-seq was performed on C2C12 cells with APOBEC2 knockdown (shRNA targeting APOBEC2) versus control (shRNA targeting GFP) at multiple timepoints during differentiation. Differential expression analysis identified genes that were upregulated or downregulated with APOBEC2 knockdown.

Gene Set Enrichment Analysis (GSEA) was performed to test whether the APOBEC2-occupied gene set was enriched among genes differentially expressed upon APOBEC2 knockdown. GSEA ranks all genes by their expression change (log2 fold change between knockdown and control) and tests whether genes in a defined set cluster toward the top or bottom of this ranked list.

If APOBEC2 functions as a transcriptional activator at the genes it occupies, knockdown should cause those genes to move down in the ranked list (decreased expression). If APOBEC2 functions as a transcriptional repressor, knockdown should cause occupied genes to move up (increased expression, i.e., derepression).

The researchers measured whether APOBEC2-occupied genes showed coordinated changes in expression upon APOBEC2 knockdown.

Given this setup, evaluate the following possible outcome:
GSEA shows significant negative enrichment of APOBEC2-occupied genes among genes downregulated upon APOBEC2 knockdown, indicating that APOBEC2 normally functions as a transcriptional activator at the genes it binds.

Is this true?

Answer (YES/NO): NO